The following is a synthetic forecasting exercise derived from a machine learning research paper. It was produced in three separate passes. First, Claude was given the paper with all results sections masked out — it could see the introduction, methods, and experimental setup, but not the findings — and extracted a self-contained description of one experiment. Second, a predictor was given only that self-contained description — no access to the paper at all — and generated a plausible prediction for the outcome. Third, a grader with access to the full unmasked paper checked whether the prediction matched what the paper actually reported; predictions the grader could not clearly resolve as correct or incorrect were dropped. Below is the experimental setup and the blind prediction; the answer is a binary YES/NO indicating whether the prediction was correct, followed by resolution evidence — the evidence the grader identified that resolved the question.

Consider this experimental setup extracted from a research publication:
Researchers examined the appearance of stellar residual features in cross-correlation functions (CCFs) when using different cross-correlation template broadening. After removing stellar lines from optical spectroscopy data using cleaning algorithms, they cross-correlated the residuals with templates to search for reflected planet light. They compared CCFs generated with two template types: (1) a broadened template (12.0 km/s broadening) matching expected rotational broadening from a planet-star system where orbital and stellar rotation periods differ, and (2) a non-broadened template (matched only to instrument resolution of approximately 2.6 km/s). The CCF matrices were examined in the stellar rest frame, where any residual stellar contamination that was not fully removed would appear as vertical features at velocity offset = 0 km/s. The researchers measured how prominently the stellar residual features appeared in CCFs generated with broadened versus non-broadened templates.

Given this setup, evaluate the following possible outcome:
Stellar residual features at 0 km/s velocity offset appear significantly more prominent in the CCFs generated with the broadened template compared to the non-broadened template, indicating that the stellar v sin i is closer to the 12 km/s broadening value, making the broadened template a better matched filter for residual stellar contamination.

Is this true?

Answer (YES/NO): NO